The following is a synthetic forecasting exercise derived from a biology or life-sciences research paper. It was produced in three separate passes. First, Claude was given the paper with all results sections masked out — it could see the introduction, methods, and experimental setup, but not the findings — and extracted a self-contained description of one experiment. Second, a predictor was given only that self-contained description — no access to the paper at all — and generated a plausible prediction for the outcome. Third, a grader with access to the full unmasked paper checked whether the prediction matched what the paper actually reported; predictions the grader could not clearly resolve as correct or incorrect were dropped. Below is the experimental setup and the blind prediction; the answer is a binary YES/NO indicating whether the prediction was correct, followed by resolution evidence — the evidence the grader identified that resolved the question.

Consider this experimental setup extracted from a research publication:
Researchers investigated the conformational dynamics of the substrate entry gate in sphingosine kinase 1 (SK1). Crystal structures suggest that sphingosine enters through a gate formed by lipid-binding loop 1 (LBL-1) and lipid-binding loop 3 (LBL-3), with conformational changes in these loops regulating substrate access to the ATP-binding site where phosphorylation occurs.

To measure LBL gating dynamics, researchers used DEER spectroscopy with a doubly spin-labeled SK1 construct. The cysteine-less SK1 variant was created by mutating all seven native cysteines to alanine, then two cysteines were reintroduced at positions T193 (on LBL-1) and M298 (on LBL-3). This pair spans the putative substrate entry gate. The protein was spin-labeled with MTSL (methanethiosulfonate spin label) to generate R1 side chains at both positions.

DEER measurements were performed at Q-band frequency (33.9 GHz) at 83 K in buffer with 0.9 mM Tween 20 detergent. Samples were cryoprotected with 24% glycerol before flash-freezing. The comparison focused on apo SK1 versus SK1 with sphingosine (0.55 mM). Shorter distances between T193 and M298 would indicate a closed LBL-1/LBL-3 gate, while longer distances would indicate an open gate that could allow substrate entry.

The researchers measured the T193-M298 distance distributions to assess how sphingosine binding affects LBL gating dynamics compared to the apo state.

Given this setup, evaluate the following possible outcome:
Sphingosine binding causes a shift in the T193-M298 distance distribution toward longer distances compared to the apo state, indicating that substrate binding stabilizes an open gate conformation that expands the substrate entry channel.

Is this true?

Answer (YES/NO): NO